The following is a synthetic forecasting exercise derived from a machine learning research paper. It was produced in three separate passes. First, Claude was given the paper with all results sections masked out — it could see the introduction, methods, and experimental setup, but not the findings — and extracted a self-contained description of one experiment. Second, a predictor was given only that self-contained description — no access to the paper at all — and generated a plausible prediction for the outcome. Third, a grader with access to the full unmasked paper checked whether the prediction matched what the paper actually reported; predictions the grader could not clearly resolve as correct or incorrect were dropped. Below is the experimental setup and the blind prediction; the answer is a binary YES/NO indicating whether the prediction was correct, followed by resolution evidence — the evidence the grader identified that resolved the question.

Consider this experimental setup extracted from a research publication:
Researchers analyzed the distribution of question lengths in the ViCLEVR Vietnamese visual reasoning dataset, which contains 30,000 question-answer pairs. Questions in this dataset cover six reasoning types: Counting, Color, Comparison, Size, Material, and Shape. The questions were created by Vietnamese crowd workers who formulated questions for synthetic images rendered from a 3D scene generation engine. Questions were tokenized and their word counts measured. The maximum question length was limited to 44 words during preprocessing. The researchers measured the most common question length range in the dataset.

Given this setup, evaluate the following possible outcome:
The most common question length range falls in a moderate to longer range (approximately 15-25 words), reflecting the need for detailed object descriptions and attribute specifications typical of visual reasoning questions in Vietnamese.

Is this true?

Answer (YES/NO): YES